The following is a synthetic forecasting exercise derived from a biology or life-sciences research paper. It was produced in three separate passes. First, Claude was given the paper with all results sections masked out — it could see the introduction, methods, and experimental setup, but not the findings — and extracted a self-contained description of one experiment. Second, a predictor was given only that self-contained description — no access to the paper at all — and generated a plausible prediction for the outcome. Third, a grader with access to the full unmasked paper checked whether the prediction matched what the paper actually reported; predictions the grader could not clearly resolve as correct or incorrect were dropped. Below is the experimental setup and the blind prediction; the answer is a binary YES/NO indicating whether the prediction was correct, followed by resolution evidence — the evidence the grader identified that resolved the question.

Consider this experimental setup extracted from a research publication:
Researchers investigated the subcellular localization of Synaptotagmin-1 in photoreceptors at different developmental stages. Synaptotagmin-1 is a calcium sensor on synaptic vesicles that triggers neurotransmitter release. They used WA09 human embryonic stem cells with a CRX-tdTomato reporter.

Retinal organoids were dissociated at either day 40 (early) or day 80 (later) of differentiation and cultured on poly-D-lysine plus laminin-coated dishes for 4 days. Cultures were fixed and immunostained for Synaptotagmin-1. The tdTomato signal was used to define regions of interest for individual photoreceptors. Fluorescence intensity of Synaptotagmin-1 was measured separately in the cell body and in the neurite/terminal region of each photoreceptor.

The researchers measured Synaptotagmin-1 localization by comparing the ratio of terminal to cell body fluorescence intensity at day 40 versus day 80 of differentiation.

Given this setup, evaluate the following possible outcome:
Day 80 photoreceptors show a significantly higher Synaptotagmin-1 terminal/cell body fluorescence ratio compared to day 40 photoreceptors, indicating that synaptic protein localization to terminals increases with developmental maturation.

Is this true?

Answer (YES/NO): YES